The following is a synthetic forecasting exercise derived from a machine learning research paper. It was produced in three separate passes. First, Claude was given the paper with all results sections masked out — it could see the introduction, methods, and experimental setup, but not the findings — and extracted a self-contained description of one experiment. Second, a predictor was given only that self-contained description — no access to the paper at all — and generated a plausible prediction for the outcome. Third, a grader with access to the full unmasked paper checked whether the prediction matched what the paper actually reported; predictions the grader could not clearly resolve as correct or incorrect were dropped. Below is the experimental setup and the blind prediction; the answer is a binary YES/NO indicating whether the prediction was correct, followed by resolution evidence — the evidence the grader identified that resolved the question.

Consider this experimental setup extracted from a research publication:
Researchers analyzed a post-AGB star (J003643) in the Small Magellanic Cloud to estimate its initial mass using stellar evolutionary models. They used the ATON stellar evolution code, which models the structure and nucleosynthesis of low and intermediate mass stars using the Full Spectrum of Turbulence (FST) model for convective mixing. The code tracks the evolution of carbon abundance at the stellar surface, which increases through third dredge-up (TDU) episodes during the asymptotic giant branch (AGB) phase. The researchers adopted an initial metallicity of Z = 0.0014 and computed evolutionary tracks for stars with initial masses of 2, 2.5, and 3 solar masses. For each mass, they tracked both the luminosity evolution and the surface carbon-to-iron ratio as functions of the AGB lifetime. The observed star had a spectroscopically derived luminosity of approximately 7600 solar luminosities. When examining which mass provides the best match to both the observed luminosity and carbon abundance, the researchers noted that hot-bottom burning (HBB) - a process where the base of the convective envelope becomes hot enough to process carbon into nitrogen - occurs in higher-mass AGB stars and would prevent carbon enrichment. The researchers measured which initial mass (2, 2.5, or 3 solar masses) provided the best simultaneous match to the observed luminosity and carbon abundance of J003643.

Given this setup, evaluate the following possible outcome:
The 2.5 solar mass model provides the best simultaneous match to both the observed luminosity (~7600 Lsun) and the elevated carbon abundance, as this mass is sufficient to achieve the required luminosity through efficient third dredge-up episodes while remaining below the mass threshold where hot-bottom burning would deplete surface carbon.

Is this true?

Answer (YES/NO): NO